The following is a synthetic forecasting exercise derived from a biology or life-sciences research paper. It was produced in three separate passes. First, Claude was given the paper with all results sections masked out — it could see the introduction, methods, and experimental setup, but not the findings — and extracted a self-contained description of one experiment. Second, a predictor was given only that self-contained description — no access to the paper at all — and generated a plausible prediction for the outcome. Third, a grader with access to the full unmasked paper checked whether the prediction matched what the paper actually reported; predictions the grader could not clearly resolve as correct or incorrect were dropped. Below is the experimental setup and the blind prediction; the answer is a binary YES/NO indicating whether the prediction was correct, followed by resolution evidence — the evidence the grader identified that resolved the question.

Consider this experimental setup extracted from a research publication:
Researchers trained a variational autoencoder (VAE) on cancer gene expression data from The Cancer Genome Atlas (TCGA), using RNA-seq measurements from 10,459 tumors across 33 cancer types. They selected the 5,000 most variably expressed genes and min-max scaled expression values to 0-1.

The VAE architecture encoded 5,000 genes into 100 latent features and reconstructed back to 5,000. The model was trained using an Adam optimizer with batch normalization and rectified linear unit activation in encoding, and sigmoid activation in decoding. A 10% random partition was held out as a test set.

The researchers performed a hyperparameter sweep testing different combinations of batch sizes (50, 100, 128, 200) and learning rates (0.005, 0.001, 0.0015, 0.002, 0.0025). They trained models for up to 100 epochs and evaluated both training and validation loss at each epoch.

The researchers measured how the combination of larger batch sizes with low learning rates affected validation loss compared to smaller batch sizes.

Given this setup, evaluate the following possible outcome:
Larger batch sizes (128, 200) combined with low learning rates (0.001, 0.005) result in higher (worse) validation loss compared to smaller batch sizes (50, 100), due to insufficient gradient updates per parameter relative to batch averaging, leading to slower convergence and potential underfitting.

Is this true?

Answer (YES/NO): YES